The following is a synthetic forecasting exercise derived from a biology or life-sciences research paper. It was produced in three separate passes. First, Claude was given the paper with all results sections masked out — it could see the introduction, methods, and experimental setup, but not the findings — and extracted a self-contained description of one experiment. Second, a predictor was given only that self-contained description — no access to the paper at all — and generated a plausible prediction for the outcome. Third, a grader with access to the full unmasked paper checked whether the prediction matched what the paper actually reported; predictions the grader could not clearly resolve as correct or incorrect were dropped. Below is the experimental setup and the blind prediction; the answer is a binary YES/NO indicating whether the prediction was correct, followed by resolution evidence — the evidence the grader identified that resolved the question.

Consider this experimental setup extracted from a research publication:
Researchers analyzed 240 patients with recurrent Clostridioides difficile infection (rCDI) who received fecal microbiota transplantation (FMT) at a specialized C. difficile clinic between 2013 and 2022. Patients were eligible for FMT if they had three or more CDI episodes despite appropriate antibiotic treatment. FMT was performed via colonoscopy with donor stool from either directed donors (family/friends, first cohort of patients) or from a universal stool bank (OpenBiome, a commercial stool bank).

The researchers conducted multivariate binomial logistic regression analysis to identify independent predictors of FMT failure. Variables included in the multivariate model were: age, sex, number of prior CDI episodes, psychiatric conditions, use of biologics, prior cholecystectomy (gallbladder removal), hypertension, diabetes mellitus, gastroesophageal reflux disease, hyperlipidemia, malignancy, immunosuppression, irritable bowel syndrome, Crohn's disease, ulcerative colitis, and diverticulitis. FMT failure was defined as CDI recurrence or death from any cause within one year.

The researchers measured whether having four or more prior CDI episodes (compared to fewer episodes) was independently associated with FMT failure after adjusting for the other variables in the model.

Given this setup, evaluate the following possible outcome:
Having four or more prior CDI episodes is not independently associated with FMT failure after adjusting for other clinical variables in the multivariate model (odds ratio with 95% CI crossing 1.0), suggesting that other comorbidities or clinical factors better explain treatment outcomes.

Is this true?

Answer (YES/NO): NO